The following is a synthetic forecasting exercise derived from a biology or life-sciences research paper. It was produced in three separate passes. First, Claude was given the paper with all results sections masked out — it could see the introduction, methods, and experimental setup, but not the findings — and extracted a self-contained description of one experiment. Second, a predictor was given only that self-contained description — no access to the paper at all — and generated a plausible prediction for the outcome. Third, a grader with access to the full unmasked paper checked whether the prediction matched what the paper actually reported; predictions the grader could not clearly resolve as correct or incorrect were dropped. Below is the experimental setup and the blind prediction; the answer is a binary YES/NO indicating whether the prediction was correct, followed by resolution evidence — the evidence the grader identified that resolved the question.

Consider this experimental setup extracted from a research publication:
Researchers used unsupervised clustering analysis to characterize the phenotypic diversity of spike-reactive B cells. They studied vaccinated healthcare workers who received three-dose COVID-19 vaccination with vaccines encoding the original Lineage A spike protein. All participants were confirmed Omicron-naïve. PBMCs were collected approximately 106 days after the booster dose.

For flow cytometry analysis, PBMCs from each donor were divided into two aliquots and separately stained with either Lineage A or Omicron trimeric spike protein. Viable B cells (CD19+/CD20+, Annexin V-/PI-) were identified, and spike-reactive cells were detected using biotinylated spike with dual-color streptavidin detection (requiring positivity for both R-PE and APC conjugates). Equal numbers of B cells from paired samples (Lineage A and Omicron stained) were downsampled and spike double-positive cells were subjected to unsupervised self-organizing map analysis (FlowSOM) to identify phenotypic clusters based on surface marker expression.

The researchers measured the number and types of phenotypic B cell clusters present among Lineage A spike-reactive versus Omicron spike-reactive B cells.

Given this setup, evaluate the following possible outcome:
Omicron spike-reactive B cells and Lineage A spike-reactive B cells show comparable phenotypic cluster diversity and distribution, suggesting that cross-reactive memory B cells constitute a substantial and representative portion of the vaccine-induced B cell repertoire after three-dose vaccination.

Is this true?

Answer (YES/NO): NO